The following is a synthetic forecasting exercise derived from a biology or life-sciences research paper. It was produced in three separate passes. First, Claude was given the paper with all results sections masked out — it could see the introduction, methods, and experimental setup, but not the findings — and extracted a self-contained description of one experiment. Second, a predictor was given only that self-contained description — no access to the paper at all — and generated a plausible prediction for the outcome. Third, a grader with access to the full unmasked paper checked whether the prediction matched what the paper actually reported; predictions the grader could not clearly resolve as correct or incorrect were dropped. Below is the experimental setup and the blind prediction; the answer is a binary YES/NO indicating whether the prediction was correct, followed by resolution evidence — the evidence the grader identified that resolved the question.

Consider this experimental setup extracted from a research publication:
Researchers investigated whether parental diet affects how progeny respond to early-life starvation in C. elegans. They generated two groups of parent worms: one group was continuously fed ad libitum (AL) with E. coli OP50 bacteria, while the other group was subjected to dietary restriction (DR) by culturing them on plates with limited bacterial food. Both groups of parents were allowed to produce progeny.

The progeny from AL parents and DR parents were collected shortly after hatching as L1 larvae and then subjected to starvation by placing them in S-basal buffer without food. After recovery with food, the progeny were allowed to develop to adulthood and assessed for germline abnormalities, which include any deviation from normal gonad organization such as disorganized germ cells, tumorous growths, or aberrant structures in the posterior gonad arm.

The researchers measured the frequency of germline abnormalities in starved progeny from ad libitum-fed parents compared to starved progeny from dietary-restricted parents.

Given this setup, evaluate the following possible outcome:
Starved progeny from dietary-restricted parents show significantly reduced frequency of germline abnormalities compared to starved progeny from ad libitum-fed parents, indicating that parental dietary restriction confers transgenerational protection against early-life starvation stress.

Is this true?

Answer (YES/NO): YES